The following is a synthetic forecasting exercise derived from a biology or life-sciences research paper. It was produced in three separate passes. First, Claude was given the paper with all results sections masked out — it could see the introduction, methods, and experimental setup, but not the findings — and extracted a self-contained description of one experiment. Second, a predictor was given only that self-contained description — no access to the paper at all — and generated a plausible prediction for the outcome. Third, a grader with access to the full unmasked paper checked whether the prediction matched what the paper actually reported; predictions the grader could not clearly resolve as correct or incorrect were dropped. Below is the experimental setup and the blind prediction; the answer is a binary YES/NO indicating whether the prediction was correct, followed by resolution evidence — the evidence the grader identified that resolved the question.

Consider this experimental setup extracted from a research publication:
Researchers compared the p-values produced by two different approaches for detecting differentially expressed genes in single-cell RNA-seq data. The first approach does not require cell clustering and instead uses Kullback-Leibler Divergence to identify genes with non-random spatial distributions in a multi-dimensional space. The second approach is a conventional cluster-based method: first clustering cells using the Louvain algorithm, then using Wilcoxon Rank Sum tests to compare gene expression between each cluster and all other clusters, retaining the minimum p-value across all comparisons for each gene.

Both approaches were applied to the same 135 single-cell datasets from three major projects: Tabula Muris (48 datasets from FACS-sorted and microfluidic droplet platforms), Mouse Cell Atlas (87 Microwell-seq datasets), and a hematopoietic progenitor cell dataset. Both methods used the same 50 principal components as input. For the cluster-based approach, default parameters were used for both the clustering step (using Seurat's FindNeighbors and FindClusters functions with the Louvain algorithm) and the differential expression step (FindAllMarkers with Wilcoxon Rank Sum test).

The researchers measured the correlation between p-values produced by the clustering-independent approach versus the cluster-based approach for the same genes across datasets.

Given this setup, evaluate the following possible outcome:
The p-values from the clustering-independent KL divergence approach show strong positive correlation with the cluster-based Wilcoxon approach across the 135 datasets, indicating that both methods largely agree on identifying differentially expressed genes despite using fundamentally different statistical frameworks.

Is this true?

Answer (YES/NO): NO